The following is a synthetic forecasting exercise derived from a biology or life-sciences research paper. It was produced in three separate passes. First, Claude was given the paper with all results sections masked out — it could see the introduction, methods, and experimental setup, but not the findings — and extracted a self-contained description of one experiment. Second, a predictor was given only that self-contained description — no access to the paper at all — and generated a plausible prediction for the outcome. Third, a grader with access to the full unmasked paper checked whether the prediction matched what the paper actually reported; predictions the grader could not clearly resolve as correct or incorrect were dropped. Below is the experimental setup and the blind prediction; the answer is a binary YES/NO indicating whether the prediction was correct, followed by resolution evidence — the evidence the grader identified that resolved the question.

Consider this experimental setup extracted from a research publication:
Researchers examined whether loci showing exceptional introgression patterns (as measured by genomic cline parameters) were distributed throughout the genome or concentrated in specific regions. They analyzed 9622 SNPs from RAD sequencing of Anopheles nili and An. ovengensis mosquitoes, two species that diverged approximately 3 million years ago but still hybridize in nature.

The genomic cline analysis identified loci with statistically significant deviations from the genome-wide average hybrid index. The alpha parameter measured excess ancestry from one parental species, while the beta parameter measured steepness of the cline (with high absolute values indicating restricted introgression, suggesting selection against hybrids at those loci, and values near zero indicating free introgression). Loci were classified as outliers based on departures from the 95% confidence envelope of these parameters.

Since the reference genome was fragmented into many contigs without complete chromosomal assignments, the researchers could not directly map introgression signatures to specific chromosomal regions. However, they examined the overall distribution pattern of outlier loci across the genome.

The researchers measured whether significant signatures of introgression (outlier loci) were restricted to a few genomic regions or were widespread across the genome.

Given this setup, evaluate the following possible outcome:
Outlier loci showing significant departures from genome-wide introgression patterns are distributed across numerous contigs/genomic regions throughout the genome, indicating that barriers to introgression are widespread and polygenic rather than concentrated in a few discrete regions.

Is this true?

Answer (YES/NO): YES